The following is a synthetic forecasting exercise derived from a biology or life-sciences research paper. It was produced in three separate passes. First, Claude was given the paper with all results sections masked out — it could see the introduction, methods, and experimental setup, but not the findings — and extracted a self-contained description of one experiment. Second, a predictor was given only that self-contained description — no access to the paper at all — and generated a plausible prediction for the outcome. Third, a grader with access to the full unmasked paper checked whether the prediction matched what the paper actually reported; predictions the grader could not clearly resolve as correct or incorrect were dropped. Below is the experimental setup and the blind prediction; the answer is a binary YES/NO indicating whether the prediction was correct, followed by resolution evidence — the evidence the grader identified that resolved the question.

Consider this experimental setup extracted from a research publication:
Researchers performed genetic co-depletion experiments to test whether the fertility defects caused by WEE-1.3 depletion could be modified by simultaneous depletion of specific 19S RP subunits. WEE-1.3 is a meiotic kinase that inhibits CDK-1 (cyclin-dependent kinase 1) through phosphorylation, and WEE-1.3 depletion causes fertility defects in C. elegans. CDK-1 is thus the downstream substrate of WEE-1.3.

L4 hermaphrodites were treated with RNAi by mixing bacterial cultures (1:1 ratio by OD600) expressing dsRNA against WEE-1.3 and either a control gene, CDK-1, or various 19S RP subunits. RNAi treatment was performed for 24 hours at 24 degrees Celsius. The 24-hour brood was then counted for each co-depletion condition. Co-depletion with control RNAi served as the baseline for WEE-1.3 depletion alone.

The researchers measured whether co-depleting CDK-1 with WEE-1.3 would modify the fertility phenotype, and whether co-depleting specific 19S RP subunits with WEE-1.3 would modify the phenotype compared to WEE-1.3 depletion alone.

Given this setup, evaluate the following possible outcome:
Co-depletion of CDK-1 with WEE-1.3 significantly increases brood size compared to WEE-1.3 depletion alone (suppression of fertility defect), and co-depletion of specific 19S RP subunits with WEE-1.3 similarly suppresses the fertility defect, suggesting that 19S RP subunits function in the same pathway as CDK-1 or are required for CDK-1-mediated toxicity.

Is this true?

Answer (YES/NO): YES